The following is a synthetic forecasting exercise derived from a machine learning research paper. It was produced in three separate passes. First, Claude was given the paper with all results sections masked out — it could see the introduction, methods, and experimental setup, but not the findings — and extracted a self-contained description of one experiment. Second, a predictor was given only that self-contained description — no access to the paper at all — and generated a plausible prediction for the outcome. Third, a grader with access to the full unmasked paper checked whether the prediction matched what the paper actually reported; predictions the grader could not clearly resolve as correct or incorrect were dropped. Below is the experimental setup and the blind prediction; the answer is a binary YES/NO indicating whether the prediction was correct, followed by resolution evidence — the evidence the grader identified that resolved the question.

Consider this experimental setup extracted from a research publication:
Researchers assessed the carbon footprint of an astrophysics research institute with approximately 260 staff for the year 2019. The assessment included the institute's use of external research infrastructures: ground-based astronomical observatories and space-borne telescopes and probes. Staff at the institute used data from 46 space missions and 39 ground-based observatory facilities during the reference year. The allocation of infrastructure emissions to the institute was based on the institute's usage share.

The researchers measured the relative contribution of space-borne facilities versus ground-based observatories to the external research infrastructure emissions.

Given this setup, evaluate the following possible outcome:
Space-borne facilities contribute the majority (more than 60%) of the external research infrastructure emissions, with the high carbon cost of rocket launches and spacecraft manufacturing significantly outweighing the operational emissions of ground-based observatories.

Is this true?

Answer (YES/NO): YES